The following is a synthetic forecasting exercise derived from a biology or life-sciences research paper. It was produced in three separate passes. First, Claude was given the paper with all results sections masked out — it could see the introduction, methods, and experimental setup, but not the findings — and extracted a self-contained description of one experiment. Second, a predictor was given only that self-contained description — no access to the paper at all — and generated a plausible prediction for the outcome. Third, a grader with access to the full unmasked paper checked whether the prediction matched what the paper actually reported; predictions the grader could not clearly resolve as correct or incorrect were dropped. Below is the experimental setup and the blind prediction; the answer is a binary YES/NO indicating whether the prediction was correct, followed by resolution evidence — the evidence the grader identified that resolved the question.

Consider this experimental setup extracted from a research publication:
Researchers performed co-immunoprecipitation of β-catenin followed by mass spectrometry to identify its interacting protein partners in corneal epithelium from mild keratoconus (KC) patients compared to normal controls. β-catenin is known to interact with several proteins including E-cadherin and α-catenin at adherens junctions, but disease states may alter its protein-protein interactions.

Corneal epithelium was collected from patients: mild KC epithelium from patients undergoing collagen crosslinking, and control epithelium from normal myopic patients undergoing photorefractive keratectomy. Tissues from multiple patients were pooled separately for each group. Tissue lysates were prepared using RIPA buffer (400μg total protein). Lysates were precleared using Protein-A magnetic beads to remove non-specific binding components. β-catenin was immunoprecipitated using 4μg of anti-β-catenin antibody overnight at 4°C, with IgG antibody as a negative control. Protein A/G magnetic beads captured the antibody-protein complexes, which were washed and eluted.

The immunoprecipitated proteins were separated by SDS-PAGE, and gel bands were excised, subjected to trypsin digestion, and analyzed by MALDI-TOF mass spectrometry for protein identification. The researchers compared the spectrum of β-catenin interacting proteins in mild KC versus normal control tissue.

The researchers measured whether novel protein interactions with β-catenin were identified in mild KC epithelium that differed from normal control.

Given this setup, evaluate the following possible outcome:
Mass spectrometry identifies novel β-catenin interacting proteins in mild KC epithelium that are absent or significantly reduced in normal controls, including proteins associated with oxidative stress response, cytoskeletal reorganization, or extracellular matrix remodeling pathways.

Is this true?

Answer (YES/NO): YES